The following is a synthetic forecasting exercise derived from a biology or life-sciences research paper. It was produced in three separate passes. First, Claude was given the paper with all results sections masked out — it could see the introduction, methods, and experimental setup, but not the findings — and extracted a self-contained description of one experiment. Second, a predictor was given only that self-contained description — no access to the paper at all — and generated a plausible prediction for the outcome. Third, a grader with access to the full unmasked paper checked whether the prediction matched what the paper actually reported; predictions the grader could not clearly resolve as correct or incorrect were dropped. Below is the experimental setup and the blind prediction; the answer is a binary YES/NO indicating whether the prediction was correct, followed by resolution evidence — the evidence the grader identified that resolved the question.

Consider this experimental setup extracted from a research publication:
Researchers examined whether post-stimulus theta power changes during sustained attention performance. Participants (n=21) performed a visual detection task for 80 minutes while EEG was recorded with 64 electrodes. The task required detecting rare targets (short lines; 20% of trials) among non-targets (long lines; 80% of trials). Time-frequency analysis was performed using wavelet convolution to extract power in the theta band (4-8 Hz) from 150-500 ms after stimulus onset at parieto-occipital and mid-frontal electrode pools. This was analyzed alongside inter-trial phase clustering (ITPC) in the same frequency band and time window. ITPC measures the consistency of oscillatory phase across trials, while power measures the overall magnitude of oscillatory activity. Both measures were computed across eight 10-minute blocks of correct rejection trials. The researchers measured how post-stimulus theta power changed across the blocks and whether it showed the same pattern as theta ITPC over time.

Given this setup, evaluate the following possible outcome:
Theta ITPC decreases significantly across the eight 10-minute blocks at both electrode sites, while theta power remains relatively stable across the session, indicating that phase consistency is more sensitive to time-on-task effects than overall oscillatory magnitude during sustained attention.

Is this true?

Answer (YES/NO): NO